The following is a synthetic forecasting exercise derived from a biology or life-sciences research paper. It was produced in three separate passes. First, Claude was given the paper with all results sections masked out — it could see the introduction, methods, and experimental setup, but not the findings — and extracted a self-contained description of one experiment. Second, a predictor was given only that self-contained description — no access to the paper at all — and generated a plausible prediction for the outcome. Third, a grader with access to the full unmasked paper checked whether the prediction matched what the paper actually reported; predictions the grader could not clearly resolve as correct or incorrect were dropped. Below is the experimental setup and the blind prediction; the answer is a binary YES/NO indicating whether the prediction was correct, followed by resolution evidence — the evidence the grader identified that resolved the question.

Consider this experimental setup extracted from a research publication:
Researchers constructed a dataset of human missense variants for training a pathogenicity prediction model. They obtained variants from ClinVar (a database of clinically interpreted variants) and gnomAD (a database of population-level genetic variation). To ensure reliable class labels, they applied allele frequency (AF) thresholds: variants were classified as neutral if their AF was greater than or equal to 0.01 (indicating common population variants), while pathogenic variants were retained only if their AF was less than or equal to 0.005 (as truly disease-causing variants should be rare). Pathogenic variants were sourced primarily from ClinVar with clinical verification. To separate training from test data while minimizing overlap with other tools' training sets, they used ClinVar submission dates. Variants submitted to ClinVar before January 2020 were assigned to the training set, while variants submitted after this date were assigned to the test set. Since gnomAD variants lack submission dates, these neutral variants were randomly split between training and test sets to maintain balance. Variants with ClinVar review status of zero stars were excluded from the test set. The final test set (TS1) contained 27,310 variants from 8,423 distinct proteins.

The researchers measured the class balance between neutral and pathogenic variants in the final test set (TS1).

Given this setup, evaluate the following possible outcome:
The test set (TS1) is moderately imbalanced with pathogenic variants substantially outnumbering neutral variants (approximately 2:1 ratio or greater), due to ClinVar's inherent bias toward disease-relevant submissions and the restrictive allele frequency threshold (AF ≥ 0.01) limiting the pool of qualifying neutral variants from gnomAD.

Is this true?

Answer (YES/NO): NO